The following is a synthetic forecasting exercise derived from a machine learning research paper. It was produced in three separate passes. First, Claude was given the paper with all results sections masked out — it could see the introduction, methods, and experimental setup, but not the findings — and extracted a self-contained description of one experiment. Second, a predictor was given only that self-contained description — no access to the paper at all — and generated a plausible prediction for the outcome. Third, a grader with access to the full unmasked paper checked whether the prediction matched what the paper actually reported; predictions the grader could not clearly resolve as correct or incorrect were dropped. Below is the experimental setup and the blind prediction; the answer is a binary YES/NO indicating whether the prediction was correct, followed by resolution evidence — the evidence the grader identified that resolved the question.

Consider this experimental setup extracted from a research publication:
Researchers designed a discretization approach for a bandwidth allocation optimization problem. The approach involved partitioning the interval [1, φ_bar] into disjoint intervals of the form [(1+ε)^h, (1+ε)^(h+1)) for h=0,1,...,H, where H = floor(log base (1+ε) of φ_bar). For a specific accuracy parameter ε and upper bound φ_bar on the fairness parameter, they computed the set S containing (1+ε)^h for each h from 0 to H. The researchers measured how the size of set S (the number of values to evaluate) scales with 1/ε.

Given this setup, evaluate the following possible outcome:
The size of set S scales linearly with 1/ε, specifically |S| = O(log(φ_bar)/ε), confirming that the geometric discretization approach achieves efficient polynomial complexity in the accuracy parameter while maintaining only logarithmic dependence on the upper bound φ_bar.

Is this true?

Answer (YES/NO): YES